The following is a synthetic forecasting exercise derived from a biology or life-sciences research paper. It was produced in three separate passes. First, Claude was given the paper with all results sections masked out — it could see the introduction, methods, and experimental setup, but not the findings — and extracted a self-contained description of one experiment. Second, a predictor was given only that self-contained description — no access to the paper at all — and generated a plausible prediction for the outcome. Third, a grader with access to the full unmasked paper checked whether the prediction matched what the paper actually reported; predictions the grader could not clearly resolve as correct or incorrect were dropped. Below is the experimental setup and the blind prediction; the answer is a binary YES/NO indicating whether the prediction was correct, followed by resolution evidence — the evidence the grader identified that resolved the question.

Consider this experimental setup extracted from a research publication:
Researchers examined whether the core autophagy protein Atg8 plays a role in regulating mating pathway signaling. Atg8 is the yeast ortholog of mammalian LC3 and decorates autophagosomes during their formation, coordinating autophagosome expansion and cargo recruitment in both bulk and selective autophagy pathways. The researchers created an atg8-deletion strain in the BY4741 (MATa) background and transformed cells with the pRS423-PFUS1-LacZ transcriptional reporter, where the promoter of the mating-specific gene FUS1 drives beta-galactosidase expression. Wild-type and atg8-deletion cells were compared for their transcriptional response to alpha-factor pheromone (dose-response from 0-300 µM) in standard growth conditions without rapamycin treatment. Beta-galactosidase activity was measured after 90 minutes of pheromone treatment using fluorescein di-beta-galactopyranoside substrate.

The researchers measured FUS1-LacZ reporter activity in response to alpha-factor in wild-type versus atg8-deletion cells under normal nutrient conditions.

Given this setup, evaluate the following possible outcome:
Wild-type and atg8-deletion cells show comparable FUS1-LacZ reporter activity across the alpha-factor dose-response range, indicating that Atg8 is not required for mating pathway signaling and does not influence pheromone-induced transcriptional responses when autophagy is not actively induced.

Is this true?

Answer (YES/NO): NO